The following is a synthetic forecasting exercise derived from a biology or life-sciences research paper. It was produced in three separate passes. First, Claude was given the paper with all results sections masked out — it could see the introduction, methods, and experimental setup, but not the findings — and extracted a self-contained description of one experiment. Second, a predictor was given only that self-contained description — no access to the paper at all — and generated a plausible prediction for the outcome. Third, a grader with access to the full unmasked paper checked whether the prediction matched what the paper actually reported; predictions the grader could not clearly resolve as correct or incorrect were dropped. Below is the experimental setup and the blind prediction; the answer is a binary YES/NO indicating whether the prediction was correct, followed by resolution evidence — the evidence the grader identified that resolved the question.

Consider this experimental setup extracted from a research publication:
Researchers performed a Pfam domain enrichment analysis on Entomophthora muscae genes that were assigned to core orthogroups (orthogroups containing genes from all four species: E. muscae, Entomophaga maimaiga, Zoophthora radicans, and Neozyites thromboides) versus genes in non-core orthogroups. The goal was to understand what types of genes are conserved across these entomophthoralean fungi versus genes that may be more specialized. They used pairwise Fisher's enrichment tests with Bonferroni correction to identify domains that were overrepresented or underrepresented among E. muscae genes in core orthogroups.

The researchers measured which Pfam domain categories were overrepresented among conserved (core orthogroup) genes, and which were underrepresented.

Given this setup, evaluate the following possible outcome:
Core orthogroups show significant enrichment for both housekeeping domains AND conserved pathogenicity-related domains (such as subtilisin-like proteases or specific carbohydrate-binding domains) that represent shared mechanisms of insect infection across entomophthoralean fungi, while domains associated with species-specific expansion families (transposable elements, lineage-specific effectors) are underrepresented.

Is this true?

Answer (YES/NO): NO